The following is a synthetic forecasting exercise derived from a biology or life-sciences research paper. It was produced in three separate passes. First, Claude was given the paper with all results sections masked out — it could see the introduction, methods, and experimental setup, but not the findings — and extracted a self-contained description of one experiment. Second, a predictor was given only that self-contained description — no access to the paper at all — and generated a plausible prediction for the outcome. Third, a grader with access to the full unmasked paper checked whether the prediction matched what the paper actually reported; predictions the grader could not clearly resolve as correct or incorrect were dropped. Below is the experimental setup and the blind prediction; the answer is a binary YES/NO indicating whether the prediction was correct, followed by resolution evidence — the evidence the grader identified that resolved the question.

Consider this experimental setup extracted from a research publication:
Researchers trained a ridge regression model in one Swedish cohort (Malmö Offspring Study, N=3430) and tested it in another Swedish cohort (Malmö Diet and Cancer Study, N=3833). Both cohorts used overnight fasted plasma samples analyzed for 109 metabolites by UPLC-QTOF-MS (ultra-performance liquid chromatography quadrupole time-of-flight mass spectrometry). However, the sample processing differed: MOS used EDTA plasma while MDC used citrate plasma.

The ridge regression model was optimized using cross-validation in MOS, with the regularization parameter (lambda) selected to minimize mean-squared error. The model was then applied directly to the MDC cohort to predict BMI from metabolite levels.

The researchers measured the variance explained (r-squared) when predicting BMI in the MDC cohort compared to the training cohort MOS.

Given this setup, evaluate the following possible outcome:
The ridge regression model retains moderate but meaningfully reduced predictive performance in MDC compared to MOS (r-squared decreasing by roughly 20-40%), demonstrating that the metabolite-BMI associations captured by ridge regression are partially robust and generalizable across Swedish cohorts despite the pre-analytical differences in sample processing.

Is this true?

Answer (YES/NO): NO